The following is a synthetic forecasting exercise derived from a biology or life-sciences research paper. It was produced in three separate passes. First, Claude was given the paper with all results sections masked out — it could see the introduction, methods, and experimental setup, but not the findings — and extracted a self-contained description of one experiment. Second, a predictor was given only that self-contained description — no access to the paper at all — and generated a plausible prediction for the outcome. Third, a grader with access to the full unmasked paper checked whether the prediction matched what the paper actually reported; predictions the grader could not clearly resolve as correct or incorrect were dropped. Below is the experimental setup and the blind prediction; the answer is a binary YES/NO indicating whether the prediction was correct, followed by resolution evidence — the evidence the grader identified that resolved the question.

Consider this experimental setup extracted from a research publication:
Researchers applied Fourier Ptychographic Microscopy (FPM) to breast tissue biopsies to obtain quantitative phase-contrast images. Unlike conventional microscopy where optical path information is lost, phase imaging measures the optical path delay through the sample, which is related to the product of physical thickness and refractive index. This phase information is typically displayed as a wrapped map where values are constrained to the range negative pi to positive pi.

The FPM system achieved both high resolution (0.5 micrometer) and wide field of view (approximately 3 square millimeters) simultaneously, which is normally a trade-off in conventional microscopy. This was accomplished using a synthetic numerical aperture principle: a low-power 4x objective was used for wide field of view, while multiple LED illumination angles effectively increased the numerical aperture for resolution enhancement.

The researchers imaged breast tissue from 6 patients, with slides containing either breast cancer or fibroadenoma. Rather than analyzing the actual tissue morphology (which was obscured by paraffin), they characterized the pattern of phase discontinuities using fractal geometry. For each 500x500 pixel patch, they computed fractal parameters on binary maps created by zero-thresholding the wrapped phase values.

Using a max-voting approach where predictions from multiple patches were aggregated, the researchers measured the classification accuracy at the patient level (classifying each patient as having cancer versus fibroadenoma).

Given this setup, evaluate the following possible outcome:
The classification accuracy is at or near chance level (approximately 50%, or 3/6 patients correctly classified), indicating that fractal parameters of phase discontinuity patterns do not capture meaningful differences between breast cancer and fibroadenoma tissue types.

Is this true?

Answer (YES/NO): NO